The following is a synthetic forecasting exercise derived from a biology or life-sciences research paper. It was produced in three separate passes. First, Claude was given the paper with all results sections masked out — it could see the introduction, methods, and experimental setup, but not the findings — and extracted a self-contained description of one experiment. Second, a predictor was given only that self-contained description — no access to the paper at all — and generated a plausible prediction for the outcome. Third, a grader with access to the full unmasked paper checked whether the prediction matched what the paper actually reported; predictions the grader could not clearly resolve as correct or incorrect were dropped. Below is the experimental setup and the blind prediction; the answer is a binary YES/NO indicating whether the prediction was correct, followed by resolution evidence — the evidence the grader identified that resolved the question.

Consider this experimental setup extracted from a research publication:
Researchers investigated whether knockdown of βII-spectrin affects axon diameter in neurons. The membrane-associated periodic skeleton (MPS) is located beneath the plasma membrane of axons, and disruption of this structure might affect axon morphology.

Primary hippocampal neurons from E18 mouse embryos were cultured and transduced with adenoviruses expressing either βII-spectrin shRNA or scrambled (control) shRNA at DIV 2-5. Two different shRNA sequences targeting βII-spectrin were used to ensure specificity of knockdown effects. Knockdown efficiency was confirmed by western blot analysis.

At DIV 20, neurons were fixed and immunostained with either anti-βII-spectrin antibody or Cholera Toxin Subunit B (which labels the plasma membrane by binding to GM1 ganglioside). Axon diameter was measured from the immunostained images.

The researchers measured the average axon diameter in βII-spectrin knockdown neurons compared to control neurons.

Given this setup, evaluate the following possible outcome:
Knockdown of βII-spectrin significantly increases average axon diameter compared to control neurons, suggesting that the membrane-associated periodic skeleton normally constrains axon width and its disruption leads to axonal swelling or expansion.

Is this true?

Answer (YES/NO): YES